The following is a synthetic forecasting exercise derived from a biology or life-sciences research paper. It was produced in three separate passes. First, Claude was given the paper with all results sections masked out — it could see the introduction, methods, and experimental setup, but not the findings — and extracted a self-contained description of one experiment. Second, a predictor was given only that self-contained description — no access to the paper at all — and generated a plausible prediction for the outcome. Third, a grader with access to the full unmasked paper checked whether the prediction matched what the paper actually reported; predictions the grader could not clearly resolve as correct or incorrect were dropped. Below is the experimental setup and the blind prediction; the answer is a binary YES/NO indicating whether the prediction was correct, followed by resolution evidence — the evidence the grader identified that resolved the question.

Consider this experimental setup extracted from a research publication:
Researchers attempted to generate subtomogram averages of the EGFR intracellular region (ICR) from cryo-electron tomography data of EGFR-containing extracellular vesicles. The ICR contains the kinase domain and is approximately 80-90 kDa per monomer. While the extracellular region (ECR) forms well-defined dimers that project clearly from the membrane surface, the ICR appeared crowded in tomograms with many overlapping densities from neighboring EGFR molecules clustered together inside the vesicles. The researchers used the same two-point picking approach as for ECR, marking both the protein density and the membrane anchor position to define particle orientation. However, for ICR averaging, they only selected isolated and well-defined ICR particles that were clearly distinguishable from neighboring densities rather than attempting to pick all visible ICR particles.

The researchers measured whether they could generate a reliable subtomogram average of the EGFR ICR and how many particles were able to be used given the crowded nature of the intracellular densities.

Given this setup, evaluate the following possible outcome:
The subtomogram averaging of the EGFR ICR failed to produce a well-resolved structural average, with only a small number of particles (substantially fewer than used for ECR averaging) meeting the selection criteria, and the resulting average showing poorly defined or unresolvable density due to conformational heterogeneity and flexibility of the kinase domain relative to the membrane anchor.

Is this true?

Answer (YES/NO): NO